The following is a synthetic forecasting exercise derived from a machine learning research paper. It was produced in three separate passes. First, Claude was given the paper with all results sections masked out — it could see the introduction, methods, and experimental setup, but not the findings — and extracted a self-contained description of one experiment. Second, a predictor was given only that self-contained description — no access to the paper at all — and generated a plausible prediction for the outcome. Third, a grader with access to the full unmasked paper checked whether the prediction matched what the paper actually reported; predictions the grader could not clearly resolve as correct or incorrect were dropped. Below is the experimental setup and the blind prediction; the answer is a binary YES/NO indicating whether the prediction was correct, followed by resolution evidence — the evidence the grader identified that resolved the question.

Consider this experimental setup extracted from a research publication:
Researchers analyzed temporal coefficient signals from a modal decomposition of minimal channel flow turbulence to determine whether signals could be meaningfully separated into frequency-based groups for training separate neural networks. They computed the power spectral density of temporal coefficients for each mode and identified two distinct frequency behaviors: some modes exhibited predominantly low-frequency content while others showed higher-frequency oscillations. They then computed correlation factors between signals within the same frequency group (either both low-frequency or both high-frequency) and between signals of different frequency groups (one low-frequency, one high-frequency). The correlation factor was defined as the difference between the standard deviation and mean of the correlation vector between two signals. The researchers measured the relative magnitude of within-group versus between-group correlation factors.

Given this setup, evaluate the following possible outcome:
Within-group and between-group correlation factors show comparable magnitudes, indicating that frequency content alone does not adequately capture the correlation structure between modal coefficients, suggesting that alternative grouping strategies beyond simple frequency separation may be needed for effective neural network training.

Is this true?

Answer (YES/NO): NO